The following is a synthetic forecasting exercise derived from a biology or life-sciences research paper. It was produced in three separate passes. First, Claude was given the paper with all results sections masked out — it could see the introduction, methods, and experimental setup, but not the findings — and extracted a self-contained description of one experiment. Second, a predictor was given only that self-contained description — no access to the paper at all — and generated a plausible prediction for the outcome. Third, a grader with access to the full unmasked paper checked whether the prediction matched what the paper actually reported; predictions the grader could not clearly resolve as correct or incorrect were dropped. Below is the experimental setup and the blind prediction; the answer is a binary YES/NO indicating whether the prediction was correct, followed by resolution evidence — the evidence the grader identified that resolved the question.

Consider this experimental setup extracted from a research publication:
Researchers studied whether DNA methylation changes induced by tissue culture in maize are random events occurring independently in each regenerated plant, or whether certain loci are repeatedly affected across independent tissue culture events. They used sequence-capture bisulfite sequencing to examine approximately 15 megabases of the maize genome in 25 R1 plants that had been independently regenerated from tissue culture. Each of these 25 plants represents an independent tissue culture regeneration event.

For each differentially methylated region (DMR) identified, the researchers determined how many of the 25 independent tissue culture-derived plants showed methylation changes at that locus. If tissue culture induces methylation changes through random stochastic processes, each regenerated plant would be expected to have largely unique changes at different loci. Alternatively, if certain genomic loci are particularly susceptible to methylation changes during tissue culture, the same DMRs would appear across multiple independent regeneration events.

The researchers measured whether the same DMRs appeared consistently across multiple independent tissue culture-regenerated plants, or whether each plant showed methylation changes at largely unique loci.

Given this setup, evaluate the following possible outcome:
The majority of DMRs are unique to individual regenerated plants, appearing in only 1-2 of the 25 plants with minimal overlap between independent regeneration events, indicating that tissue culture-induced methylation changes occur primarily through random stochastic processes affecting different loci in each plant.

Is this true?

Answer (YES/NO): NO